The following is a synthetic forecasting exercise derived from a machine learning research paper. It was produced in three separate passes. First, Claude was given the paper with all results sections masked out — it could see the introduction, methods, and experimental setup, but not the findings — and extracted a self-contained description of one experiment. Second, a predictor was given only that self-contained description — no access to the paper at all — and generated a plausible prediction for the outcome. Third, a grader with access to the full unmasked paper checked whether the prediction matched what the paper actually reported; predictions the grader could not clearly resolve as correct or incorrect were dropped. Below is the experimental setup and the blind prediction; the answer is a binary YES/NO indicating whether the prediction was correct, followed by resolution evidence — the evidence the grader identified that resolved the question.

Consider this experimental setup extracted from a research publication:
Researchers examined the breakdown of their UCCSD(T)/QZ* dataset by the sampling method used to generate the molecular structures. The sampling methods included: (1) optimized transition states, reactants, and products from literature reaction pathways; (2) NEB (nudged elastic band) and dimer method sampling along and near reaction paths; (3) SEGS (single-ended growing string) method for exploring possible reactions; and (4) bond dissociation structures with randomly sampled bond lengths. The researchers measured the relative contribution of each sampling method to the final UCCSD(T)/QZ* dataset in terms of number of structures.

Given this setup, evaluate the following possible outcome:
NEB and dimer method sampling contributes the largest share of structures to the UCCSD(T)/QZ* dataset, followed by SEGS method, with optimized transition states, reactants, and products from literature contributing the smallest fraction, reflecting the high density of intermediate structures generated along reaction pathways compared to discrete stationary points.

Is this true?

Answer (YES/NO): NO